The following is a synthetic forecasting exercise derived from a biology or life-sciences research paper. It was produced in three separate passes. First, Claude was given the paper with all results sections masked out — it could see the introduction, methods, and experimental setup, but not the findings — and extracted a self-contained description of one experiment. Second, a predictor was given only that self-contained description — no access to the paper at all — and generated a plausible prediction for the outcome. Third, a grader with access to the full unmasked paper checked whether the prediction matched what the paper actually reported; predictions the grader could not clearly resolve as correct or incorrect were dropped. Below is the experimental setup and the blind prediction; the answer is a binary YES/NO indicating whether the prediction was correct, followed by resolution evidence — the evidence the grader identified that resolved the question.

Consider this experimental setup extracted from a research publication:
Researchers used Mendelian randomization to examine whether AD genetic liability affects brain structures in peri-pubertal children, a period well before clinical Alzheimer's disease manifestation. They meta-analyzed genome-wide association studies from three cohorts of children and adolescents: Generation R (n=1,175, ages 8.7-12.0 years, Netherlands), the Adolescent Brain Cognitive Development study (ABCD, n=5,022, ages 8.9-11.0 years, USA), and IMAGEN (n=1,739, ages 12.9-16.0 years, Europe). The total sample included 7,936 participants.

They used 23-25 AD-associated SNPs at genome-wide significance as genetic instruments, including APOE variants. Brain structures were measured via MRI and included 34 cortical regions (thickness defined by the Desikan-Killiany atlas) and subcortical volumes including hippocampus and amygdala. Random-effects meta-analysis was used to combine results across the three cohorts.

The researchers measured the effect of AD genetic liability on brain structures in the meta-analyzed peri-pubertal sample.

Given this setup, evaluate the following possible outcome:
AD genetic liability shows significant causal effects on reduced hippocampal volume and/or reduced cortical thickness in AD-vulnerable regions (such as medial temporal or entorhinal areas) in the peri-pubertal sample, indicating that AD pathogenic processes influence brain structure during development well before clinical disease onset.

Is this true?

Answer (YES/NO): NO